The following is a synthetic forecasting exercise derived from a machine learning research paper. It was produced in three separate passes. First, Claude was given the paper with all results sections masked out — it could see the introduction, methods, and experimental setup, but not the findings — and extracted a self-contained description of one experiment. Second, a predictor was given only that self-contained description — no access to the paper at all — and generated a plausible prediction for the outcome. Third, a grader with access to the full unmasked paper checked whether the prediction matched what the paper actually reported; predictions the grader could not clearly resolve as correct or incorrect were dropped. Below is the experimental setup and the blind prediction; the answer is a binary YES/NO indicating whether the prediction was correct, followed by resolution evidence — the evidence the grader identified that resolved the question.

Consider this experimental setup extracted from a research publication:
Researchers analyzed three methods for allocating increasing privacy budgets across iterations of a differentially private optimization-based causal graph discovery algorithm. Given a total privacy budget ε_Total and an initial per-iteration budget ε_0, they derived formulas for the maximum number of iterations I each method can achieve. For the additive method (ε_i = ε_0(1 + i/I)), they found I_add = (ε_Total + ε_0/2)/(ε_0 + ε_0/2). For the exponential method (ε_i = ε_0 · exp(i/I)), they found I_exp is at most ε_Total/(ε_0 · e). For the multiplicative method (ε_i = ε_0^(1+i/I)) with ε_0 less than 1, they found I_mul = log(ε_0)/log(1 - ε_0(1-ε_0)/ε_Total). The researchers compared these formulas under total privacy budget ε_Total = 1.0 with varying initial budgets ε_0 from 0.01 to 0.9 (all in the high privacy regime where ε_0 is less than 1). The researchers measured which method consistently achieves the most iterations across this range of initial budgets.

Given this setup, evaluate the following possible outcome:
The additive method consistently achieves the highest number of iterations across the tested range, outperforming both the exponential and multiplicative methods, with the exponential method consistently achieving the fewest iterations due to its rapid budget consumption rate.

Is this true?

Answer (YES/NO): NO